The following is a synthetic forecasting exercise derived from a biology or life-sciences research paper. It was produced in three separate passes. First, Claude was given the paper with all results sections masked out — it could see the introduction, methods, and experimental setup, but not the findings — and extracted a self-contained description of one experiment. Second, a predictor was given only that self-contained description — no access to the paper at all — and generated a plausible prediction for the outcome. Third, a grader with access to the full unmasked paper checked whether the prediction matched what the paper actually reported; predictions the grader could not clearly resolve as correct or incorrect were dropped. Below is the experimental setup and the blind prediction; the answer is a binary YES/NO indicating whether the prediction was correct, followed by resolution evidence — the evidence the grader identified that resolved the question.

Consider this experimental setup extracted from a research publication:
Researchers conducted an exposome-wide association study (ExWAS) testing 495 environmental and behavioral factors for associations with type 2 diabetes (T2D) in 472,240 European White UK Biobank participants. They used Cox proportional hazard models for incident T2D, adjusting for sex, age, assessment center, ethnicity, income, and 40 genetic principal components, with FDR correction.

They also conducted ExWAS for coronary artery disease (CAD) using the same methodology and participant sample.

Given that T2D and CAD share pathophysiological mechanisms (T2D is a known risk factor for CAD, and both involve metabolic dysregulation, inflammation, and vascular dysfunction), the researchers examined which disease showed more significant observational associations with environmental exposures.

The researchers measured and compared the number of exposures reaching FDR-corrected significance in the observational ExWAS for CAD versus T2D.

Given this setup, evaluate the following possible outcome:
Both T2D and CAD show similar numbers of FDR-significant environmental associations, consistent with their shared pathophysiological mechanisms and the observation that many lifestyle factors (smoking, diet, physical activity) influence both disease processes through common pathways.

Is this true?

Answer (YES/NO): NO